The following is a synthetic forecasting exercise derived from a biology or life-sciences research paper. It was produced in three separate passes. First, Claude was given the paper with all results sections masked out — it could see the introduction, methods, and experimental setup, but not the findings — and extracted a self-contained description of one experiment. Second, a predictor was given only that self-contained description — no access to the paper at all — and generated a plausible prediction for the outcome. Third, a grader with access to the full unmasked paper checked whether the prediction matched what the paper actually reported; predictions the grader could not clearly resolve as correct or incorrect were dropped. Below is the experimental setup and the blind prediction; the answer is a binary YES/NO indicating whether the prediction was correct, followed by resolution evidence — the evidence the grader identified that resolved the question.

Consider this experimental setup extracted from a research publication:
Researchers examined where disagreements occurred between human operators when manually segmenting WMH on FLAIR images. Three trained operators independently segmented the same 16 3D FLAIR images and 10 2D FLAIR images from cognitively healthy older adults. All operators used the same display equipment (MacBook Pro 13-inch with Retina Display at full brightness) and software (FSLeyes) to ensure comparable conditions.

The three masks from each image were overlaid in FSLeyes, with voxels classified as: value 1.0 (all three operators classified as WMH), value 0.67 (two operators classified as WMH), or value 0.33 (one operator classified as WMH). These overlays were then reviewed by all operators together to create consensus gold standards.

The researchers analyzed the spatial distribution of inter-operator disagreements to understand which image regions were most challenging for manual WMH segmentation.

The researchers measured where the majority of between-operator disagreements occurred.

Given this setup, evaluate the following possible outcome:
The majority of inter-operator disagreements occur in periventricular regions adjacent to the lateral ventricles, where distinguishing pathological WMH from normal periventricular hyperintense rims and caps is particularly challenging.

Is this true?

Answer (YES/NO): NO